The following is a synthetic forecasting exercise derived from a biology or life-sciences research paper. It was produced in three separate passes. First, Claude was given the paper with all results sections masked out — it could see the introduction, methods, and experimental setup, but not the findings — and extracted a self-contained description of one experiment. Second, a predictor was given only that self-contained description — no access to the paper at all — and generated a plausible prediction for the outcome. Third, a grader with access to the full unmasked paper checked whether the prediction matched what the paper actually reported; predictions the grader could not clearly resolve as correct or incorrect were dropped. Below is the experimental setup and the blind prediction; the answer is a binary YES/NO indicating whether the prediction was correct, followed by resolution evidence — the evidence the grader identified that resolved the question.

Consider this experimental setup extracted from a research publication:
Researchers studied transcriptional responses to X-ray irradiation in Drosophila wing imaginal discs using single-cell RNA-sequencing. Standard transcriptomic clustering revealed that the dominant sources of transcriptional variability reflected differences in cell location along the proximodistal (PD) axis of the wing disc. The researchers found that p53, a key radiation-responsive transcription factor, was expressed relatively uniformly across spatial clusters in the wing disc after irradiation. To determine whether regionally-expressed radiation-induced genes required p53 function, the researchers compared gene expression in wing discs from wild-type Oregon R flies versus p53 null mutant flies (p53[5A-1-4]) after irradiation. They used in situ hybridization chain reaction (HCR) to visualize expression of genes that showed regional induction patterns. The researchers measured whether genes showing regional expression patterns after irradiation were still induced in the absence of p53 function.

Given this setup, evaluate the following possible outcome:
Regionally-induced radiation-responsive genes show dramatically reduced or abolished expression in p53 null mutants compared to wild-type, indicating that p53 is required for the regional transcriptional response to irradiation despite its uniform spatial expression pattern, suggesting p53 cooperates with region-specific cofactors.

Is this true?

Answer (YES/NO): YES